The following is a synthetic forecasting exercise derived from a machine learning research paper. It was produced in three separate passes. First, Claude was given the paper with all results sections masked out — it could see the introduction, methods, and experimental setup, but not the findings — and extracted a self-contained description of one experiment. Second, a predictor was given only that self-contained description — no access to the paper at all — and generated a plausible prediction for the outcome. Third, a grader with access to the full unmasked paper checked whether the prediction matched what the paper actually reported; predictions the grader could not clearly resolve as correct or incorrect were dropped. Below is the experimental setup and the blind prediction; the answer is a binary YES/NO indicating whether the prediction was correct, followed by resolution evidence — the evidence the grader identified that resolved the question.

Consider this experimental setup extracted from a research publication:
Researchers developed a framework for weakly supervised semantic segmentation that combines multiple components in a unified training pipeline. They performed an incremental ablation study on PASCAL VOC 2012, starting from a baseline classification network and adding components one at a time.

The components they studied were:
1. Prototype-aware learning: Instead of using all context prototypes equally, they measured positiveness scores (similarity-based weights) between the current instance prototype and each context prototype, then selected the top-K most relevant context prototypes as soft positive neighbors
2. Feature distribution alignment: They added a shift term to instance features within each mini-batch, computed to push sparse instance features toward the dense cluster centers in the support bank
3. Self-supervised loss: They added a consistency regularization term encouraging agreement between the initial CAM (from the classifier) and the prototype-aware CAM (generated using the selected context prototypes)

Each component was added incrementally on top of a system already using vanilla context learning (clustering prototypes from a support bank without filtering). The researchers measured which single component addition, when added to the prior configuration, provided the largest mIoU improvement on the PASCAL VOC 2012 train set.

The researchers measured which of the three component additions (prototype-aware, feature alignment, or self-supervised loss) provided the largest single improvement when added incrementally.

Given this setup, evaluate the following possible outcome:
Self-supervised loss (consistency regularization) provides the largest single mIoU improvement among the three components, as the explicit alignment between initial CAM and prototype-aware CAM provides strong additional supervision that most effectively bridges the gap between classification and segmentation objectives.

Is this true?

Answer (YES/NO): YES